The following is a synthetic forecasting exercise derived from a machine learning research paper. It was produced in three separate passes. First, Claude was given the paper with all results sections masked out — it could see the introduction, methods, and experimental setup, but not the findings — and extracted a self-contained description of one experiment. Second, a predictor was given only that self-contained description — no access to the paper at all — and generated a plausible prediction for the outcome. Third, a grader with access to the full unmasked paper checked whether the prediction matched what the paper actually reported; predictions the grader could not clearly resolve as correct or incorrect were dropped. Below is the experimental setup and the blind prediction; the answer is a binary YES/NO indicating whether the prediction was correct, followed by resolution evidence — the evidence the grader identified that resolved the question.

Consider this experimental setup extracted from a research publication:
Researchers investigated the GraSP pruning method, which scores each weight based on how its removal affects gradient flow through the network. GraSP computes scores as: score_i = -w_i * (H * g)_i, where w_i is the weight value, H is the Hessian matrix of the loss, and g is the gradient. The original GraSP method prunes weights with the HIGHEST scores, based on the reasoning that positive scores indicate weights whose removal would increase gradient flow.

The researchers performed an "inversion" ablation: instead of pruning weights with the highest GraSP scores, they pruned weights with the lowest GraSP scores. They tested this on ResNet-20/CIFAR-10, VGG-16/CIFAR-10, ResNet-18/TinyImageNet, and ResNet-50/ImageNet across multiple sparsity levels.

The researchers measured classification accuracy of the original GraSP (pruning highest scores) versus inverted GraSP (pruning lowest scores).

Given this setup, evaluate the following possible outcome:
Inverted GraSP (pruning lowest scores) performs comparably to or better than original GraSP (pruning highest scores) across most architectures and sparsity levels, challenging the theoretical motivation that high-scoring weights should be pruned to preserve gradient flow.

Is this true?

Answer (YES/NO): YES